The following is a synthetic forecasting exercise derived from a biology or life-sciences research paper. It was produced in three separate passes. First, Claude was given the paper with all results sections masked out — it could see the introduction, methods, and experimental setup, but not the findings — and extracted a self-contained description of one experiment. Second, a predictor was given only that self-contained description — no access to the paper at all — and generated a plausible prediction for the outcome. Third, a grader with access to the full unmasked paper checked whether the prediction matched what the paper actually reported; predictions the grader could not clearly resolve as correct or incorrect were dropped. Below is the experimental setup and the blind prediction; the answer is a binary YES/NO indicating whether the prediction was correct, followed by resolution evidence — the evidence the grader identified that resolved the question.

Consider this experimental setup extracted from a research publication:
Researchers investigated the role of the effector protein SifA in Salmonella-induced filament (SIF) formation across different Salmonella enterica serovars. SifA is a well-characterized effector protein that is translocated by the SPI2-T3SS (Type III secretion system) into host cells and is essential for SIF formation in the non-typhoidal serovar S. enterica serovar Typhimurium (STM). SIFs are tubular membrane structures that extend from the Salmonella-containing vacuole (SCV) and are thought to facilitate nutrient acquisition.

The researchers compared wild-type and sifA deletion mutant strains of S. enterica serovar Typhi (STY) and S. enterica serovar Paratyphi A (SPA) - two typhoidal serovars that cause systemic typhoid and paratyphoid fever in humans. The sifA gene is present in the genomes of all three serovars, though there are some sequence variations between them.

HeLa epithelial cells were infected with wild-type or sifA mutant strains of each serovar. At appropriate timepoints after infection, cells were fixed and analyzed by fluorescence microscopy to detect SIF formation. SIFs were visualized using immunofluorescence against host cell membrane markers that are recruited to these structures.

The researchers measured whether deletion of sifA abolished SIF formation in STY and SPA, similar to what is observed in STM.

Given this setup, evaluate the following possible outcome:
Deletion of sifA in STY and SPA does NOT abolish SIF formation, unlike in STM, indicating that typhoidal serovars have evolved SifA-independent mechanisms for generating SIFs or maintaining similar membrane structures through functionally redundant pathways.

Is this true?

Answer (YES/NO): NO